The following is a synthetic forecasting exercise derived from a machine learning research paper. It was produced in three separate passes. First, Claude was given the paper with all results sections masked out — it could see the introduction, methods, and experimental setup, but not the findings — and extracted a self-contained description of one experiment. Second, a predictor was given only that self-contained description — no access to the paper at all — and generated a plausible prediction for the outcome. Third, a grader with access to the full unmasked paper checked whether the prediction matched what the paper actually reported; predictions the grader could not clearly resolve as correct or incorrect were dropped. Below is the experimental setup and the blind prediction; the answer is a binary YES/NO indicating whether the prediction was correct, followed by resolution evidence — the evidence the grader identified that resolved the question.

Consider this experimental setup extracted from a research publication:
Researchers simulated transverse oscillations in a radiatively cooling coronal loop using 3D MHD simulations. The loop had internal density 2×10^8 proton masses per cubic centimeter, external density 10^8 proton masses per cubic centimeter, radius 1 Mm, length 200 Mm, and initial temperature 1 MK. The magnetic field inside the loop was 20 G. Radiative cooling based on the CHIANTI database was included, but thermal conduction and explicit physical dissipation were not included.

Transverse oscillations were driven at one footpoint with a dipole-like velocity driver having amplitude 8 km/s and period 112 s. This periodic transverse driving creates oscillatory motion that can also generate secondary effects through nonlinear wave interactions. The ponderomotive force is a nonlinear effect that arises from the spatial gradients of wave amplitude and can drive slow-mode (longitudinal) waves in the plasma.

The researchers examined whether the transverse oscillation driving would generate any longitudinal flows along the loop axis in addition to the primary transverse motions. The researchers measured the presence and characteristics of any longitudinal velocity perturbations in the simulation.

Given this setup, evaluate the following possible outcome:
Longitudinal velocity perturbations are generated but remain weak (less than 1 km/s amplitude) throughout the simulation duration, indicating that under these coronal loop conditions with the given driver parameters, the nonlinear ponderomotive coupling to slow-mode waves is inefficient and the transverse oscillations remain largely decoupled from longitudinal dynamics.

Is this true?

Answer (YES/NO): NO